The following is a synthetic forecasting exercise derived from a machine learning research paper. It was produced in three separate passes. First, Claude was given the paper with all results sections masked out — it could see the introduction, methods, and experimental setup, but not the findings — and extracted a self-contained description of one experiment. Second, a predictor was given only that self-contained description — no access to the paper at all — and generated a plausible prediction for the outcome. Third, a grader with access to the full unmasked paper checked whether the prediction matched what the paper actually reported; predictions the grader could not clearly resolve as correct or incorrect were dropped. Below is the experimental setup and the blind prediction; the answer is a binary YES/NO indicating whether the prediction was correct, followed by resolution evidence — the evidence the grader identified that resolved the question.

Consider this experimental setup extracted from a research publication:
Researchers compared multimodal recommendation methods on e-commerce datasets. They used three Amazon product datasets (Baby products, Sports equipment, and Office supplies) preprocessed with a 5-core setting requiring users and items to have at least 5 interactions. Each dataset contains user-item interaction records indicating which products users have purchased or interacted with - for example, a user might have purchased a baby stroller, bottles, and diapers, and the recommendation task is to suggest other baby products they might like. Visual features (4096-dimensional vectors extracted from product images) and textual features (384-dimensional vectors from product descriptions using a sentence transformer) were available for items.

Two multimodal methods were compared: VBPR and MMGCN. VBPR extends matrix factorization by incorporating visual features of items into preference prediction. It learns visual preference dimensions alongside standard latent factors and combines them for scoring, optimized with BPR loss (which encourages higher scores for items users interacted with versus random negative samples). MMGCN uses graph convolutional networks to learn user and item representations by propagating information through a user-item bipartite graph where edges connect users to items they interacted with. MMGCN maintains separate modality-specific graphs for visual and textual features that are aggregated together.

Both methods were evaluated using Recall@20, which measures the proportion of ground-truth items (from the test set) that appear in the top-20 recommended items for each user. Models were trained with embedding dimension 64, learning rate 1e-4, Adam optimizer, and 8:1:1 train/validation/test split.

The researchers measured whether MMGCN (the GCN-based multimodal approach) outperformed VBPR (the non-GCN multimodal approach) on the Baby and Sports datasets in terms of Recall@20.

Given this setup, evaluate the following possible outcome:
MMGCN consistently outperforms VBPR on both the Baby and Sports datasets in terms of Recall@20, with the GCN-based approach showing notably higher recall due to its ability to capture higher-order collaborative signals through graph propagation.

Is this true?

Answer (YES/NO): NO